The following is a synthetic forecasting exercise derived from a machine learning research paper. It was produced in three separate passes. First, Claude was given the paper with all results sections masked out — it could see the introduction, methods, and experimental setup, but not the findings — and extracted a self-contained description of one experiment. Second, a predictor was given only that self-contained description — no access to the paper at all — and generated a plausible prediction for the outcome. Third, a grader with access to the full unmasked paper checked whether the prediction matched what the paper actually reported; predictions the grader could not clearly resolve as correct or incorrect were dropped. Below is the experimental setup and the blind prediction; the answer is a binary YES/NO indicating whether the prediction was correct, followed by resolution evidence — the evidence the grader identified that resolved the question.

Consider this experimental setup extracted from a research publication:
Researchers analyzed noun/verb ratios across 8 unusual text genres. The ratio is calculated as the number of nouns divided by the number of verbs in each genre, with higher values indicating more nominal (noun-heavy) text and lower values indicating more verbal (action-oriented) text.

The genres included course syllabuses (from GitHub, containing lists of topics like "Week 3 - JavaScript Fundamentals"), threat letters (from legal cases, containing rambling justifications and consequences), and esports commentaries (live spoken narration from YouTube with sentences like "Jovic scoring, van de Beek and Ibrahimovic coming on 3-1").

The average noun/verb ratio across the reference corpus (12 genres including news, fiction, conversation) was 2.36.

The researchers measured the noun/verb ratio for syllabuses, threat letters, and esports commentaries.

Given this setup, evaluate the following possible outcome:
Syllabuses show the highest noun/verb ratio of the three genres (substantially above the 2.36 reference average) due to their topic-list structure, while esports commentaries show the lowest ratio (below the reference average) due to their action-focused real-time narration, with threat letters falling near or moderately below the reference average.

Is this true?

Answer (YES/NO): NO